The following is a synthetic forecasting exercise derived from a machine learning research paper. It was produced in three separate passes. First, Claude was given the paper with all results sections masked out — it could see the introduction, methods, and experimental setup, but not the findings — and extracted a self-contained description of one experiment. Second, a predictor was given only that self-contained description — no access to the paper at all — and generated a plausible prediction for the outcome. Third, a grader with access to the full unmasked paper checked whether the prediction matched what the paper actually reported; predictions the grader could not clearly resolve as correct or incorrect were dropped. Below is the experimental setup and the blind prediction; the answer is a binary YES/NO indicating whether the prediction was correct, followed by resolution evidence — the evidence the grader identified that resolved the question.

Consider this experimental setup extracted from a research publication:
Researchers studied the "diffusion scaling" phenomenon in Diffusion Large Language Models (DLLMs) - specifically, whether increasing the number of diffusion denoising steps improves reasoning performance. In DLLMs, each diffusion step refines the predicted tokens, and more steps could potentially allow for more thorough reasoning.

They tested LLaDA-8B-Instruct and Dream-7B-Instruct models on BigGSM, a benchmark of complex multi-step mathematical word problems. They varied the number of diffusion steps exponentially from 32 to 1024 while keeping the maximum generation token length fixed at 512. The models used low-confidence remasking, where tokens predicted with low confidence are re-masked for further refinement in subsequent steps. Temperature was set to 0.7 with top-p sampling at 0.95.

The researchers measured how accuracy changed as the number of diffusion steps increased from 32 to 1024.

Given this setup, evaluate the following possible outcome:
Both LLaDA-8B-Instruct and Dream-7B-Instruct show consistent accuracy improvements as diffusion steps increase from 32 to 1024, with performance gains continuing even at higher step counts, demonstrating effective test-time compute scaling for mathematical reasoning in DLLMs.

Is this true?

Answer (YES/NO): NO